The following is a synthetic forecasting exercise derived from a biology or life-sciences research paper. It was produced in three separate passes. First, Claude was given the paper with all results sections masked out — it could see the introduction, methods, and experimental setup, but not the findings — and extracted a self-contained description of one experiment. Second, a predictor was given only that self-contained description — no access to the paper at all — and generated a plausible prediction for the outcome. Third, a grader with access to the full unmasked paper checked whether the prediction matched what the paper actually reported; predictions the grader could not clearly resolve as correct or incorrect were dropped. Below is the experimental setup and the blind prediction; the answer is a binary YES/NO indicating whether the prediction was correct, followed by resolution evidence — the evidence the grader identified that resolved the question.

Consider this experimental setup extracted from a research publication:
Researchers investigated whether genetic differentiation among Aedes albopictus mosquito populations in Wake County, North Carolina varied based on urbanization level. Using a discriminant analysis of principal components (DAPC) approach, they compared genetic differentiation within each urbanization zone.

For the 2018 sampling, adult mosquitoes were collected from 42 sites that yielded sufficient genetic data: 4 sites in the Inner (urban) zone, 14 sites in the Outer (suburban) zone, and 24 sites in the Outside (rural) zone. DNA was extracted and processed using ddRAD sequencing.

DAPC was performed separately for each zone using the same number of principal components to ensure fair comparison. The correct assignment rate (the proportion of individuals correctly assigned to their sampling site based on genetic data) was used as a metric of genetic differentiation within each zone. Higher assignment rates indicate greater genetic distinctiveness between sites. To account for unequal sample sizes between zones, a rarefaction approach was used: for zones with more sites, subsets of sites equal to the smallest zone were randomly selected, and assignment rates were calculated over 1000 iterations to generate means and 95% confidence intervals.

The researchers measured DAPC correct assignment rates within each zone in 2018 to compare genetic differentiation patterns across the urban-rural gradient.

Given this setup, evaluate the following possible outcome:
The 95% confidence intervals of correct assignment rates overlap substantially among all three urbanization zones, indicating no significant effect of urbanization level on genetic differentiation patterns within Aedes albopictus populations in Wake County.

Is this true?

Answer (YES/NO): YES